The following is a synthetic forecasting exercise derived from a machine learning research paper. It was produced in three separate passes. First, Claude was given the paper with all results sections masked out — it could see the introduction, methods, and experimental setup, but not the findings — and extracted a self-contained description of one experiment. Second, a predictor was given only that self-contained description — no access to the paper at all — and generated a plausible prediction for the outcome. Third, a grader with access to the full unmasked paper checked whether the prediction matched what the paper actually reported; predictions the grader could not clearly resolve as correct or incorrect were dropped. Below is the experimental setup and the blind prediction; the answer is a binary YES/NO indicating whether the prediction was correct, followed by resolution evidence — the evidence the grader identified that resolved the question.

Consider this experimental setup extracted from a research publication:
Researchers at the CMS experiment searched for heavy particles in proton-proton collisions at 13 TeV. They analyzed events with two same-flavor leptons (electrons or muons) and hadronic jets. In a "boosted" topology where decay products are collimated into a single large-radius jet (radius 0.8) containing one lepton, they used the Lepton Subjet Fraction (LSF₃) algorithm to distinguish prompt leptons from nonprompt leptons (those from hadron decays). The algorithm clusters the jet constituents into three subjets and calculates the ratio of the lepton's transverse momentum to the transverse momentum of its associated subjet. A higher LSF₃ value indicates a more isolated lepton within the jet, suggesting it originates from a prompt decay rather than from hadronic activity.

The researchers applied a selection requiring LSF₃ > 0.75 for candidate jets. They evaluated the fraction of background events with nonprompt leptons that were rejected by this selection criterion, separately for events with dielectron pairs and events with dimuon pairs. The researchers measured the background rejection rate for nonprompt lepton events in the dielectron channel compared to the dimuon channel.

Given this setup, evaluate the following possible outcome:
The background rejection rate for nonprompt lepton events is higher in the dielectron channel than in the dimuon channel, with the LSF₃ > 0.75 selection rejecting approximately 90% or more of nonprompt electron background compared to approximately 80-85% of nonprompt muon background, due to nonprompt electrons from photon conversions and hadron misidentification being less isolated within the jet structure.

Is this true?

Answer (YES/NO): NO